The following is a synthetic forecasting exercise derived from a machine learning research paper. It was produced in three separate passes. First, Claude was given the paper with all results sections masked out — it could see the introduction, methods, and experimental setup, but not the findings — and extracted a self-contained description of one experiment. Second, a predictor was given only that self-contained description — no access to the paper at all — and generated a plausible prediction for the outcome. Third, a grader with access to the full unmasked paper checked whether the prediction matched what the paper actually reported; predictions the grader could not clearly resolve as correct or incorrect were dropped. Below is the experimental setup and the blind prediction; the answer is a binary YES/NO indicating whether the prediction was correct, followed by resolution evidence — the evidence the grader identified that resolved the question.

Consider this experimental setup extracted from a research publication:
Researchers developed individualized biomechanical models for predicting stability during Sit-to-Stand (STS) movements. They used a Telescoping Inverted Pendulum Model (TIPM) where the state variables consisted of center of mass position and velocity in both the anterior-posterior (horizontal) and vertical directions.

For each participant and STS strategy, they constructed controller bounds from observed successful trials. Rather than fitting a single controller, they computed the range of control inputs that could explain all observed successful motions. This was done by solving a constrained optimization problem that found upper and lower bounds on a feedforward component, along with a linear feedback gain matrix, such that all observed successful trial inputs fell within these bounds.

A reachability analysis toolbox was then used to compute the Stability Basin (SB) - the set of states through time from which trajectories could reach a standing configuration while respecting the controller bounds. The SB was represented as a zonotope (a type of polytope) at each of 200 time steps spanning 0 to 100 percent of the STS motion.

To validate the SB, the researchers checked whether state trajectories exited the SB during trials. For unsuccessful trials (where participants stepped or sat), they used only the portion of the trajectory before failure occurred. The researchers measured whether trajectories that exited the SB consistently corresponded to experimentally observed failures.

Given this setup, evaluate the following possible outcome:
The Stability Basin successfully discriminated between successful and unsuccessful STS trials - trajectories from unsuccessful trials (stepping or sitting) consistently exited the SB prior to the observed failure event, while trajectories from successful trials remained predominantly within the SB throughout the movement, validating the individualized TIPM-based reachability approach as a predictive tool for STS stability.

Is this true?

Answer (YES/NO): YES